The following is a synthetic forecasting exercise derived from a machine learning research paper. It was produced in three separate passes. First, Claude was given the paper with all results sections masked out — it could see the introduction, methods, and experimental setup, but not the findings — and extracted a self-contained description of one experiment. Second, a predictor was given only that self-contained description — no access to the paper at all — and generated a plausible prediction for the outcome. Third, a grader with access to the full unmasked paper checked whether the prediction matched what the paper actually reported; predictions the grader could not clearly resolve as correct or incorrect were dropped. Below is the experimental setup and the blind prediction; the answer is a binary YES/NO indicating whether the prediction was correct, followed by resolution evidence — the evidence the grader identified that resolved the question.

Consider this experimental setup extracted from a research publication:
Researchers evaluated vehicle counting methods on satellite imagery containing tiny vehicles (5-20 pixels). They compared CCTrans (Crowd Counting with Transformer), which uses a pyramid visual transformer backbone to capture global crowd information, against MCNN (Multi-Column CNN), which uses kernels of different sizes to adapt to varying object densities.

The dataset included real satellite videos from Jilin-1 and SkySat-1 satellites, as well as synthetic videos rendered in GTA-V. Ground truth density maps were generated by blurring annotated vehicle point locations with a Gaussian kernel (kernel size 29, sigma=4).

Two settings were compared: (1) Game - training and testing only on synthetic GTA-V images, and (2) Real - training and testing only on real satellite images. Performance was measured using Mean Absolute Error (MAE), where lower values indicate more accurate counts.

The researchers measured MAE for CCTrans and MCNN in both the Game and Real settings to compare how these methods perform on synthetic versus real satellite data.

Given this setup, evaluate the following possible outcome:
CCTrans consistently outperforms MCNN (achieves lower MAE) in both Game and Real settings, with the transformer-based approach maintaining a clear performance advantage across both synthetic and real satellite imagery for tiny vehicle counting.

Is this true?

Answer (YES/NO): YES